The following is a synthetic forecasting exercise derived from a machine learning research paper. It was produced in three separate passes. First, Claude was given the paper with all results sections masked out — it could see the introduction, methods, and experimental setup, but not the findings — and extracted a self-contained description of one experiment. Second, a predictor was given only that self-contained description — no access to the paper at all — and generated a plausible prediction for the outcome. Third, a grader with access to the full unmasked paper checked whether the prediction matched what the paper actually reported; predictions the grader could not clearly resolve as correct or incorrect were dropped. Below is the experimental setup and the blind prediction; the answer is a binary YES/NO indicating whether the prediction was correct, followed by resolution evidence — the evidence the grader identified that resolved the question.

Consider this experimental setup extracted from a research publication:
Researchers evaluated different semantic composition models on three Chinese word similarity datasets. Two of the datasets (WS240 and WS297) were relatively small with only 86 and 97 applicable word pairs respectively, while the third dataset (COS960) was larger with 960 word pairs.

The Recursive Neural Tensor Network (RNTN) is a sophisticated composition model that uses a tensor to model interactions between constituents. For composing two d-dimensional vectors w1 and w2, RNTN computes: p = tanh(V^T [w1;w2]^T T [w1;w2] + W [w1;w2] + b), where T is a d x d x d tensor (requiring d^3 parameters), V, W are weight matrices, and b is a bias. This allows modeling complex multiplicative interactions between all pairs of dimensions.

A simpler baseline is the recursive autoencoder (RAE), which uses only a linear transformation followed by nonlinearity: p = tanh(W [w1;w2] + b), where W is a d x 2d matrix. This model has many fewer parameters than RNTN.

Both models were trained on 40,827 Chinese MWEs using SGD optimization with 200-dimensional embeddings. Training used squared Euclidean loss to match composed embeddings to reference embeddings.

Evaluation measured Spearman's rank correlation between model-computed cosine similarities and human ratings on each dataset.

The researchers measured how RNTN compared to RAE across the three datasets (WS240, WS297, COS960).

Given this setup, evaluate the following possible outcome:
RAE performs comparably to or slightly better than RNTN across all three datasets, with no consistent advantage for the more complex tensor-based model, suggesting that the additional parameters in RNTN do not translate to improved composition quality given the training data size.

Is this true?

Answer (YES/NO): NO